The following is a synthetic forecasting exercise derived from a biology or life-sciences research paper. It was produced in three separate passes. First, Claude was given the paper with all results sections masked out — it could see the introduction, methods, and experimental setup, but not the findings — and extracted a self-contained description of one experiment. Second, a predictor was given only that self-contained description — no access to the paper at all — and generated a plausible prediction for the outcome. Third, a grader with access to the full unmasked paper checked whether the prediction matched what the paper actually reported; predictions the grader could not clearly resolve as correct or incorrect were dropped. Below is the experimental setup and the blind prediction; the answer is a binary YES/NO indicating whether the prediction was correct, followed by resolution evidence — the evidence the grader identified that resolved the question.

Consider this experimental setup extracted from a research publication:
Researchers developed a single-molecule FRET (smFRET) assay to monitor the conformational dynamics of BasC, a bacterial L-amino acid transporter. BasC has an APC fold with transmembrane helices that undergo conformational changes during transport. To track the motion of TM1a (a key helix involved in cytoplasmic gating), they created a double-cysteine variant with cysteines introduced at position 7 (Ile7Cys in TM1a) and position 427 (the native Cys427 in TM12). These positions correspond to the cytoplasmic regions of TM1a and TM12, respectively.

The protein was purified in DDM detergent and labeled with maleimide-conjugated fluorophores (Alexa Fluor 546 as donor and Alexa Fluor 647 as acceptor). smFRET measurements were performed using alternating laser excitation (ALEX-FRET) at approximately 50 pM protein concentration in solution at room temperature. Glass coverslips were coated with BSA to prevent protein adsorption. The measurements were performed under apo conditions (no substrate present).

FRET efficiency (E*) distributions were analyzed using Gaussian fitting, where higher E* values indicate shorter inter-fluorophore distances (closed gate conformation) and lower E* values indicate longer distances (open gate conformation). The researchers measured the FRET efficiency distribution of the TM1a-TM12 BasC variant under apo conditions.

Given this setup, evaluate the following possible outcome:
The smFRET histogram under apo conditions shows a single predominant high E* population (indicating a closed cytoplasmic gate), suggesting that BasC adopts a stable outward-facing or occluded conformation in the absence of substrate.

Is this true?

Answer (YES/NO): NO